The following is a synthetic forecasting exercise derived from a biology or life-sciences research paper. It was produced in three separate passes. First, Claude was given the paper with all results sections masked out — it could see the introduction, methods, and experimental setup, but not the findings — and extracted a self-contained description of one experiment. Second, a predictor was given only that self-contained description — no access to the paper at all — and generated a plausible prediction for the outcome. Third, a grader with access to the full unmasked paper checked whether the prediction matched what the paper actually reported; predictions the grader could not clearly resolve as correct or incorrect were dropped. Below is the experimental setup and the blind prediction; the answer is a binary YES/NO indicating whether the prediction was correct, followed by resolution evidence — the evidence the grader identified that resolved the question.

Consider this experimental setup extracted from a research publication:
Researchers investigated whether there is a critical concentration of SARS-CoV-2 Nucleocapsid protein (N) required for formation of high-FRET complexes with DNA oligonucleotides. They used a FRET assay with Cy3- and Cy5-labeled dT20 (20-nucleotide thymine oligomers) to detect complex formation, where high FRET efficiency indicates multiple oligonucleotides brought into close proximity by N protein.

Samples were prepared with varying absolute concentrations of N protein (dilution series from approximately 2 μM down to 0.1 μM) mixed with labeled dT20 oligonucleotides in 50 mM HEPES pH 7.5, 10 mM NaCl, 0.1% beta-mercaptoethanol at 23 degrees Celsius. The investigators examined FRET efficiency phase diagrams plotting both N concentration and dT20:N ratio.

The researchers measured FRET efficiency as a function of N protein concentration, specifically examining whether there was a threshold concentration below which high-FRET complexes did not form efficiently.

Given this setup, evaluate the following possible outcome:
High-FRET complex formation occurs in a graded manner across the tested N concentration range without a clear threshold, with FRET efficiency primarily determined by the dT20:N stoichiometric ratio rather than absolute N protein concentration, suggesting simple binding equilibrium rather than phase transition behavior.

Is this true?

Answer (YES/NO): NO